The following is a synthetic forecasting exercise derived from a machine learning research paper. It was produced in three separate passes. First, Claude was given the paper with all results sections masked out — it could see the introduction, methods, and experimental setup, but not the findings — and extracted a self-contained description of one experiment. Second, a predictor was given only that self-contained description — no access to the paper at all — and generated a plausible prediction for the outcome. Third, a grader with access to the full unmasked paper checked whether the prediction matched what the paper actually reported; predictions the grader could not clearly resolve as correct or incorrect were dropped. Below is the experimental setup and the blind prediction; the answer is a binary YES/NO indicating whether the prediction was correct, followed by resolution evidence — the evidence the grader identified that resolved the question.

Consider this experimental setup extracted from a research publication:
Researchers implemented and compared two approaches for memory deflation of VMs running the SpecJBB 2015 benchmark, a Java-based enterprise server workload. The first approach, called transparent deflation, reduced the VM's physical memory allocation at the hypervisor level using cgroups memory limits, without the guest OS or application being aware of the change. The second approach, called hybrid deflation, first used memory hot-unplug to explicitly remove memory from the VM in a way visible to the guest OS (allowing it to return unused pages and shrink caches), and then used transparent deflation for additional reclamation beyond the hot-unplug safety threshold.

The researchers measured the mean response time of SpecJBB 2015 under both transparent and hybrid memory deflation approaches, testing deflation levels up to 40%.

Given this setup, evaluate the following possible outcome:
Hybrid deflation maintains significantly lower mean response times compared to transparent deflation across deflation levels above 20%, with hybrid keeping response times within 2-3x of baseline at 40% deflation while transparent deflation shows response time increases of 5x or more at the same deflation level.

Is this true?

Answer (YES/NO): NO